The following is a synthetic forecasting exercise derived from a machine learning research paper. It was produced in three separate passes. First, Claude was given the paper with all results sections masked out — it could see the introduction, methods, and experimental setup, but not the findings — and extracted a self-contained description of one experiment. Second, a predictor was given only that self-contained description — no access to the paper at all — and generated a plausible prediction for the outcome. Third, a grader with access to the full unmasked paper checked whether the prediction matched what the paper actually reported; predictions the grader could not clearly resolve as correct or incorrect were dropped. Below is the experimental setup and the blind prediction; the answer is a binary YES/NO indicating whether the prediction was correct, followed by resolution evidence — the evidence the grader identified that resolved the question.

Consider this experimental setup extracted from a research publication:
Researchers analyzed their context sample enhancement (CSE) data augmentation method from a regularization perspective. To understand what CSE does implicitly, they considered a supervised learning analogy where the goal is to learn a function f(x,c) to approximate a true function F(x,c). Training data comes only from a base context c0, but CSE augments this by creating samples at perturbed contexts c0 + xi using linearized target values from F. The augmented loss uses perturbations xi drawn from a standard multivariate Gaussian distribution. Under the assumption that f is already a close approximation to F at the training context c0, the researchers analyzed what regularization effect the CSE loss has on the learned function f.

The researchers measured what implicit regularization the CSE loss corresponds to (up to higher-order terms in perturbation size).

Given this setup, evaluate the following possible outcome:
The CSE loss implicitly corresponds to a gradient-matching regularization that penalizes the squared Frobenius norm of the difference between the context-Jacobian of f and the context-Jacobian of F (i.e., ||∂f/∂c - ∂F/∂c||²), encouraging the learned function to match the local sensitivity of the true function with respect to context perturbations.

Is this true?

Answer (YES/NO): YES